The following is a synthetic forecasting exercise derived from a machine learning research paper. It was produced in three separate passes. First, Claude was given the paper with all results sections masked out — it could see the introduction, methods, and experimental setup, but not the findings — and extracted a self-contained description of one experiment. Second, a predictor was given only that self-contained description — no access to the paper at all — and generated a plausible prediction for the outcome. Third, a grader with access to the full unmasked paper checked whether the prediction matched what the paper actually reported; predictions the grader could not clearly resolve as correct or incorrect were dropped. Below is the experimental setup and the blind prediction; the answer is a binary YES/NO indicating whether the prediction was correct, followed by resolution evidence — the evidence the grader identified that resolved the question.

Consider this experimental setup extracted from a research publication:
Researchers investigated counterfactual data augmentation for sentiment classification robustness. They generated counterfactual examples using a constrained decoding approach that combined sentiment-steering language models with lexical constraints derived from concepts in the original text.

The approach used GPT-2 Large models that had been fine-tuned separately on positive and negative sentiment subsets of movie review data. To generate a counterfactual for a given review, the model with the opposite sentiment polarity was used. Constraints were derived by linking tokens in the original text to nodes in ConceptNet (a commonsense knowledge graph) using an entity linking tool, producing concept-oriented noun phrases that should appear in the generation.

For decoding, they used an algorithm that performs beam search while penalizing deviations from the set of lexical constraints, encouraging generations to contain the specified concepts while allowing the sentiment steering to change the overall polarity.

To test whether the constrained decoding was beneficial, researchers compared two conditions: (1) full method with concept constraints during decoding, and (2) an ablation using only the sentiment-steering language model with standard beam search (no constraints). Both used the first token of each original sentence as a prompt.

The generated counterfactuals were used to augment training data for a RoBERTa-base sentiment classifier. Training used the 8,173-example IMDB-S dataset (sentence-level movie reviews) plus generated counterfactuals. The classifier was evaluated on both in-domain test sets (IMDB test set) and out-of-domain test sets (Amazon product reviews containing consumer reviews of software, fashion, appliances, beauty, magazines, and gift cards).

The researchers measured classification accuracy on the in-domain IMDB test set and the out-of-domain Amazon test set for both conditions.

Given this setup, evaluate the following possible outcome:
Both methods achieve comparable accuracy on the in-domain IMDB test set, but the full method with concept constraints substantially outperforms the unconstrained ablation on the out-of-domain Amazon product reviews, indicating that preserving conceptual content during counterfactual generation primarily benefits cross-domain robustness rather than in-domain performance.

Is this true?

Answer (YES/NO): YES